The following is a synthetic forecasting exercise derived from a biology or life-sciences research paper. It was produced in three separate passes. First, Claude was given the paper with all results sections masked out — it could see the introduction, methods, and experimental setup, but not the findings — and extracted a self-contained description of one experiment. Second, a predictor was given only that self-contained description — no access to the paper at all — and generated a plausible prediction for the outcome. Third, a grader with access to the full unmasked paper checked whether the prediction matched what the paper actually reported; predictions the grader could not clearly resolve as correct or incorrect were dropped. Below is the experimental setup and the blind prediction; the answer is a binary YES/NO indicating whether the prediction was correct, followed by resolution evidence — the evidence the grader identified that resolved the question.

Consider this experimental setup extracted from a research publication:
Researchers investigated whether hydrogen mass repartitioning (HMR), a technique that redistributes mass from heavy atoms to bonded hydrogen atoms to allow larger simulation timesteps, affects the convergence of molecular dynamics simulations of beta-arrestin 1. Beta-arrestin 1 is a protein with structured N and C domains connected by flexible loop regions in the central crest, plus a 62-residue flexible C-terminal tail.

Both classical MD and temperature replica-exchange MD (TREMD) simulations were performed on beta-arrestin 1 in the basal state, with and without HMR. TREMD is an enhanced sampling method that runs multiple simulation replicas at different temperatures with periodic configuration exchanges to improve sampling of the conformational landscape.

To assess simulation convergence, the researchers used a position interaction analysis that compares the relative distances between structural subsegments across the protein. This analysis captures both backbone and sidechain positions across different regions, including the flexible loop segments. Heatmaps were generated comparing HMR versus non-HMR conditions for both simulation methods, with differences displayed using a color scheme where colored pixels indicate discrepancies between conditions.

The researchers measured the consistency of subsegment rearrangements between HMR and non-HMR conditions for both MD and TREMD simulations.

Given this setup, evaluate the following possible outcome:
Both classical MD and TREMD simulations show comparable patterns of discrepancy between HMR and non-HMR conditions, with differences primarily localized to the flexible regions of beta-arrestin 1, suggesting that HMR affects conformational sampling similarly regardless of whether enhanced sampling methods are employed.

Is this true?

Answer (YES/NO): NO